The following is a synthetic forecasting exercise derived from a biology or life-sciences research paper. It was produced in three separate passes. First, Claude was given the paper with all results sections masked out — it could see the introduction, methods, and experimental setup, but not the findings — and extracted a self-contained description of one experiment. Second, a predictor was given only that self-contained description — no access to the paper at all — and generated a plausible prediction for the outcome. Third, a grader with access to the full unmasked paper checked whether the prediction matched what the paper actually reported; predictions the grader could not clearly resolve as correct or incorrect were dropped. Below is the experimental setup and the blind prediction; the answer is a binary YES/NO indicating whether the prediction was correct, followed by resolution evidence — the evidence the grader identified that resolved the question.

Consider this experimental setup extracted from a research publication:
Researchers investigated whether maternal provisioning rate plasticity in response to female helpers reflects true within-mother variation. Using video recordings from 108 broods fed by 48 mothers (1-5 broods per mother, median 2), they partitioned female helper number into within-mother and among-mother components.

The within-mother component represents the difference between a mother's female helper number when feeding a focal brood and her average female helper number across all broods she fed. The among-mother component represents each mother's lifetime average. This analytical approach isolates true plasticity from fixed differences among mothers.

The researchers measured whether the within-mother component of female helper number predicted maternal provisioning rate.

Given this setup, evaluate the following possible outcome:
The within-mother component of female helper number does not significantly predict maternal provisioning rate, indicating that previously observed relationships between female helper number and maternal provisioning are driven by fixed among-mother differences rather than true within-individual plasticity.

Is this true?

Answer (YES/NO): NO